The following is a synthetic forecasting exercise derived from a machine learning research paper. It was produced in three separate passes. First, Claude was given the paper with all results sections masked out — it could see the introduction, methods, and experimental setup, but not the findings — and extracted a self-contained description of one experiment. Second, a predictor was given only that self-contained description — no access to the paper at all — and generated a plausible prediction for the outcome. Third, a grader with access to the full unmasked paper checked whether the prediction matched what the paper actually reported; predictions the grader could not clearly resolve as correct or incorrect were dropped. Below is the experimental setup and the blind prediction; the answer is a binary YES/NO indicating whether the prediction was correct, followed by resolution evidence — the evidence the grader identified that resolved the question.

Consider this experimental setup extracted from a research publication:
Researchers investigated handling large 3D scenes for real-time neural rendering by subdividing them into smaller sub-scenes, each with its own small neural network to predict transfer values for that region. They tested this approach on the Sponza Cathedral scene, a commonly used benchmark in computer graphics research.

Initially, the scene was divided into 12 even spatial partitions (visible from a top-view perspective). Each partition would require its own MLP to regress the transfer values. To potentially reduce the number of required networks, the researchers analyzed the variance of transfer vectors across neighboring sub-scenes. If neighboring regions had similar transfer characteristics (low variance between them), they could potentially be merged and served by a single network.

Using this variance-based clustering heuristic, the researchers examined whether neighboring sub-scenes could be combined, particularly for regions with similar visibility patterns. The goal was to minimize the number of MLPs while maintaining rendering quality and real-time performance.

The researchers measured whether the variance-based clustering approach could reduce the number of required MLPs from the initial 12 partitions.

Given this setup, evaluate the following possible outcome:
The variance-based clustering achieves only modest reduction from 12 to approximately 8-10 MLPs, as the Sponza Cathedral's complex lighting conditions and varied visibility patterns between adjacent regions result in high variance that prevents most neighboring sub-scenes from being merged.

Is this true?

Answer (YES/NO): YES